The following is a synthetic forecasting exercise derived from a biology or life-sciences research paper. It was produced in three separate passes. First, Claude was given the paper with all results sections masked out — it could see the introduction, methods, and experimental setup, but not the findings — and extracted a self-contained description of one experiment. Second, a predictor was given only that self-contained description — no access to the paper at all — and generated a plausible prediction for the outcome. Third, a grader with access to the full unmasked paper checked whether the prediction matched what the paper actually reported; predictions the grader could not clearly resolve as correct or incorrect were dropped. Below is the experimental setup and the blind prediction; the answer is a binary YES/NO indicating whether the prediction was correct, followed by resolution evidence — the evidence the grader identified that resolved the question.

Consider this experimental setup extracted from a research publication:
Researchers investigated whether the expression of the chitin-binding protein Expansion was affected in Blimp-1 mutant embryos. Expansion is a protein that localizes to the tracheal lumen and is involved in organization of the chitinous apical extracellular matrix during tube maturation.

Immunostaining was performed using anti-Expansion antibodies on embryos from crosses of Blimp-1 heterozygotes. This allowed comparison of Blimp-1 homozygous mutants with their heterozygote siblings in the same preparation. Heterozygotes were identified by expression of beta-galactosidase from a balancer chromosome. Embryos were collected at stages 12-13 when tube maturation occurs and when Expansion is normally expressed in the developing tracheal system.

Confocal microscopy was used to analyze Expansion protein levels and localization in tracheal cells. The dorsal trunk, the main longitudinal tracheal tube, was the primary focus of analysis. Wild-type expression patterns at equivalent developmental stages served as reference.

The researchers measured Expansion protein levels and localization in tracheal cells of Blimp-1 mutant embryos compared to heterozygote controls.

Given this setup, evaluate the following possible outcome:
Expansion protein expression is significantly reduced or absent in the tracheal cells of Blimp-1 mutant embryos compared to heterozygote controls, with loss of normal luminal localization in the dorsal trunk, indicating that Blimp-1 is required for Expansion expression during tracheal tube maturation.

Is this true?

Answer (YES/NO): NO